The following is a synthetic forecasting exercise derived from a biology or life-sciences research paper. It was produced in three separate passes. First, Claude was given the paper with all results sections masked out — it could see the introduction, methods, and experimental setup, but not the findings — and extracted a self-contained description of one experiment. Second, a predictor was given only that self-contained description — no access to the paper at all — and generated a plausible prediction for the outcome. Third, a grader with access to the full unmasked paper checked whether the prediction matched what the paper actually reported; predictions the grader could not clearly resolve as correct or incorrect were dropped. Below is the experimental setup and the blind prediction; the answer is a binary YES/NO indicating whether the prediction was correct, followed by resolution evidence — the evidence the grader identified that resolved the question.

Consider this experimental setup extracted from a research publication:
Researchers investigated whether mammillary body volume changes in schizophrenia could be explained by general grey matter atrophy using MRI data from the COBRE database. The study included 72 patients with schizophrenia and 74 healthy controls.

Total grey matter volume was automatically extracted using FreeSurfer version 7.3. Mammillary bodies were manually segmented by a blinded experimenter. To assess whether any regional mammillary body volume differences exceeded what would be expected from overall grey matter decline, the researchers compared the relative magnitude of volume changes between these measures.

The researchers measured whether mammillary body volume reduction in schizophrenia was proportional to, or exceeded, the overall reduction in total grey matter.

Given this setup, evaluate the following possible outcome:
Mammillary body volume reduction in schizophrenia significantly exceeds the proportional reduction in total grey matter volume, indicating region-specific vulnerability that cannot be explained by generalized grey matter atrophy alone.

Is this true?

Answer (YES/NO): YES